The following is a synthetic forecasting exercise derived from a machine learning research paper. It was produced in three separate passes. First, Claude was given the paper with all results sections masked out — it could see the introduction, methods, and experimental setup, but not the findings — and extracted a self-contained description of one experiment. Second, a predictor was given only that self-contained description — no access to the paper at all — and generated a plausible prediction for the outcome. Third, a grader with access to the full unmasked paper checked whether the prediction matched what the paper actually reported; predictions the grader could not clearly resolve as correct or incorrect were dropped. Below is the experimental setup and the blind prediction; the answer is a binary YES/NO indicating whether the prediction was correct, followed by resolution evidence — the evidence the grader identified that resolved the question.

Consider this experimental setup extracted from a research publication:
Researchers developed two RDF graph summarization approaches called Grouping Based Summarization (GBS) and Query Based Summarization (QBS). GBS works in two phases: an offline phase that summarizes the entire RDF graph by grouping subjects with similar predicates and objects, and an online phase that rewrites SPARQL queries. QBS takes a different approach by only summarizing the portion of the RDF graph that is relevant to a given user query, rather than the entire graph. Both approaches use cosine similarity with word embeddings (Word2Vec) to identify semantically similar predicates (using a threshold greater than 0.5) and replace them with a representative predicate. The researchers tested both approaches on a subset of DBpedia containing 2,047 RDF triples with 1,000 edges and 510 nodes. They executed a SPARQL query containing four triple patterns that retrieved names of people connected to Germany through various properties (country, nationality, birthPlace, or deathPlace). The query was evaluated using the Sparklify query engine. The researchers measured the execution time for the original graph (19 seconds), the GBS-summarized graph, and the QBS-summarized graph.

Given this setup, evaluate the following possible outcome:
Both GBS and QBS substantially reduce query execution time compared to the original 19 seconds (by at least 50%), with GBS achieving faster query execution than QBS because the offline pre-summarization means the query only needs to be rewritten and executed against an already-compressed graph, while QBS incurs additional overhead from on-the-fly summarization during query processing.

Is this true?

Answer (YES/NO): NO